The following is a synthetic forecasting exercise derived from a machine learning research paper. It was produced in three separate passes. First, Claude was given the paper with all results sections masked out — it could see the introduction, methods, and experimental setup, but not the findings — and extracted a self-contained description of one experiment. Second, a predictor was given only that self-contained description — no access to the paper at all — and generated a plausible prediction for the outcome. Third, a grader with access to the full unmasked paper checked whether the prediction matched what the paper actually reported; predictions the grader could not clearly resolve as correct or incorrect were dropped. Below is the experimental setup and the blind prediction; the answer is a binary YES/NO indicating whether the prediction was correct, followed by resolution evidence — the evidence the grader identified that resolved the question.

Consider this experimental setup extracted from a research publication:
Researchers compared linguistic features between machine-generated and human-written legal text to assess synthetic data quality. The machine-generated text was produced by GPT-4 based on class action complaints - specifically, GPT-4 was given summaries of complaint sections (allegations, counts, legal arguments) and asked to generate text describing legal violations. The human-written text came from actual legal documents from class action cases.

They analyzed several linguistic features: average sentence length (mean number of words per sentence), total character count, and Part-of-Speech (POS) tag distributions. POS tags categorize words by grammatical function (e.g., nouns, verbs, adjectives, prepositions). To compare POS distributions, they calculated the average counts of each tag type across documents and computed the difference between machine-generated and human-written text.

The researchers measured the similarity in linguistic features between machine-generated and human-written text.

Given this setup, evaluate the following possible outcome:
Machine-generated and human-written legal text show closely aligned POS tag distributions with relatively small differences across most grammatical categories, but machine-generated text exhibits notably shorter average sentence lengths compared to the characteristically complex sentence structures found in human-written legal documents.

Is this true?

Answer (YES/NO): NO